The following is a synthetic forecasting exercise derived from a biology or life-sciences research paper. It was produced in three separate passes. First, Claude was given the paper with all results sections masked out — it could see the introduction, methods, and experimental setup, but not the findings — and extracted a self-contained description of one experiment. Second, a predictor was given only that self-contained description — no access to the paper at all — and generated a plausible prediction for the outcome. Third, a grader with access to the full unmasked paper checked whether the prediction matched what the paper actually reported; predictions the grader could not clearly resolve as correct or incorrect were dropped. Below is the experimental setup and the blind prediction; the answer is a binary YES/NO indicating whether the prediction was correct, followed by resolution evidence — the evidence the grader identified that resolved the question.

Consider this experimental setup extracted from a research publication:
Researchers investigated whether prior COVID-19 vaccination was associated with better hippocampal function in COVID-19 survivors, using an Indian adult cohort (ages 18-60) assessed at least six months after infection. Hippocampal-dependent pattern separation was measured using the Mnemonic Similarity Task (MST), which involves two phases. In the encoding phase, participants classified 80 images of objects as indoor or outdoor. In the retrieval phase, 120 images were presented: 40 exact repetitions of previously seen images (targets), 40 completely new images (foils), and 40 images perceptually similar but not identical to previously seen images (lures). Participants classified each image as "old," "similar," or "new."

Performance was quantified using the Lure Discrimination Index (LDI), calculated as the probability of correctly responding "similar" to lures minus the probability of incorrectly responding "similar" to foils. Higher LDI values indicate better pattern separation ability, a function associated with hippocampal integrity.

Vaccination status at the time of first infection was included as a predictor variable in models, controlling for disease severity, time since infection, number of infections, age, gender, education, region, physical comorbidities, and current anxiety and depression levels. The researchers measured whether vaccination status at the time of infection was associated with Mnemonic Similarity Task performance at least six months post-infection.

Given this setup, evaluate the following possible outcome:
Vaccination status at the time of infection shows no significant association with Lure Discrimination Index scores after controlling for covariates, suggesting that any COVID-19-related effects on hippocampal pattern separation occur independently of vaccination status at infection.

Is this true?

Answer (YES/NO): NO